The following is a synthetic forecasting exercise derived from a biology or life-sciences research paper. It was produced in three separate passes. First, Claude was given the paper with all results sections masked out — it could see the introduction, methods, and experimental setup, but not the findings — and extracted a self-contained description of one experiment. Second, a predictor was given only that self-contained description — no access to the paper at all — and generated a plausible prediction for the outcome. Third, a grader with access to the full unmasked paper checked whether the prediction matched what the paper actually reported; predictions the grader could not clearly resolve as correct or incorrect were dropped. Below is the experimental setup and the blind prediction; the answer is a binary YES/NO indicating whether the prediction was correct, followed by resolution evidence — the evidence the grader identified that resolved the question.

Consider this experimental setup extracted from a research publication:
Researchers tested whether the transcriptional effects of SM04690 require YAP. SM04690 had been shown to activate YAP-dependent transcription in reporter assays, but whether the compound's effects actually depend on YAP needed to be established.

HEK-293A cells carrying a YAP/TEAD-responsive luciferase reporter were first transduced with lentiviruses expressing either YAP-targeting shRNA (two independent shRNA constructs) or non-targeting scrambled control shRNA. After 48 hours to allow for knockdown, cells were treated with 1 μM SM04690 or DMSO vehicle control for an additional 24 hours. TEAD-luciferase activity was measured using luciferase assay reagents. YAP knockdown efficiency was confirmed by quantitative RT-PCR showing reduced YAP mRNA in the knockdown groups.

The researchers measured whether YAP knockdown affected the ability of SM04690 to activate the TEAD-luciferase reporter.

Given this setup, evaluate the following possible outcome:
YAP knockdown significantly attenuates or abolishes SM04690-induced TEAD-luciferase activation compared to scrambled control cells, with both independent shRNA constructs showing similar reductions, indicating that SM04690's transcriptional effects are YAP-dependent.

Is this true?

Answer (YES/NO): YES